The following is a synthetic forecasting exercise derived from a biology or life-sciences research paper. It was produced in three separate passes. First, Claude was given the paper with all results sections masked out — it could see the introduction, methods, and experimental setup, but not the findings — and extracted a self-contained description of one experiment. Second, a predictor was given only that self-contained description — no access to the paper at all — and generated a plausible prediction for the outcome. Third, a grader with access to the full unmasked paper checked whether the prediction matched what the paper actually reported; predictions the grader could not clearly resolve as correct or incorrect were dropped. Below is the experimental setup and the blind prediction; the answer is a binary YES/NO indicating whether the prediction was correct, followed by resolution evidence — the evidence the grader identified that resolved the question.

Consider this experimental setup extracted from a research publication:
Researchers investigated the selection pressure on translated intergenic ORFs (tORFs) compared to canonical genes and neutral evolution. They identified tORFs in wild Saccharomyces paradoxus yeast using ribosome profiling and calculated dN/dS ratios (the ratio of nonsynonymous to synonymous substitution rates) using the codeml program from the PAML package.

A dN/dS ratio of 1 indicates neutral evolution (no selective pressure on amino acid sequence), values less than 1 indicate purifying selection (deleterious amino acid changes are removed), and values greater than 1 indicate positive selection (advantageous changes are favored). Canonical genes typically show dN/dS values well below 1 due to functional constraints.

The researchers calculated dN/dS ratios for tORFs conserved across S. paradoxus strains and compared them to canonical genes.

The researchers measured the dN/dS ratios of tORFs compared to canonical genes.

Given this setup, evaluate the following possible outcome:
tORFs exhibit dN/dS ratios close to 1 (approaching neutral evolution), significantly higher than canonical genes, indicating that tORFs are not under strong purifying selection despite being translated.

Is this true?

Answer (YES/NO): YES